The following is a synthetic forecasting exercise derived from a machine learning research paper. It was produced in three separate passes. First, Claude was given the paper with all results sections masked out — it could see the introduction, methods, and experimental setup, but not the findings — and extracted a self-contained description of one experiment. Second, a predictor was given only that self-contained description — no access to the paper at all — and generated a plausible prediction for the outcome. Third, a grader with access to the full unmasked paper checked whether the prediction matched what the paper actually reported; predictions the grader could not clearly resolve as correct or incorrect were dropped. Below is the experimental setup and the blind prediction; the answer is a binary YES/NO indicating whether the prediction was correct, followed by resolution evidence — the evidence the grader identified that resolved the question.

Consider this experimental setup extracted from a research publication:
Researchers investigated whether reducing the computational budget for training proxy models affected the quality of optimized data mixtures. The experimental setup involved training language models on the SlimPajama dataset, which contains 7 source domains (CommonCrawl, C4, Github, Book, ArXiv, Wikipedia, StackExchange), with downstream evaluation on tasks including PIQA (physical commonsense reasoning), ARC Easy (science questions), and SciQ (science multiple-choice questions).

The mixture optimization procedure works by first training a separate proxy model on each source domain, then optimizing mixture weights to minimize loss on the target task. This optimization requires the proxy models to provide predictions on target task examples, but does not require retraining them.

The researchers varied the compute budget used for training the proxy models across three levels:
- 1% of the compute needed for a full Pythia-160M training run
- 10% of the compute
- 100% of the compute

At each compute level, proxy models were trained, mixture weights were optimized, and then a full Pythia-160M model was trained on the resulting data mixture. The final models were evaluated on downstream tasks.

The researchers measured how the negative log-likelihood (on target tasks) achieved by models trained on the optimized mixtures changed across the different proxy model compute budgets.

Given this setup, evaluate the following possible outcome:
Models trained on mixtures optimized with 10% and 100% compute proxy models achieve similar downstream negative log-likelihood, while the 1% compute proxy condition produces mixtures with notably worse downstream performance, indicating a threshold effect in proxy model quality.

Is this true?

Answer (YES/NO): NO